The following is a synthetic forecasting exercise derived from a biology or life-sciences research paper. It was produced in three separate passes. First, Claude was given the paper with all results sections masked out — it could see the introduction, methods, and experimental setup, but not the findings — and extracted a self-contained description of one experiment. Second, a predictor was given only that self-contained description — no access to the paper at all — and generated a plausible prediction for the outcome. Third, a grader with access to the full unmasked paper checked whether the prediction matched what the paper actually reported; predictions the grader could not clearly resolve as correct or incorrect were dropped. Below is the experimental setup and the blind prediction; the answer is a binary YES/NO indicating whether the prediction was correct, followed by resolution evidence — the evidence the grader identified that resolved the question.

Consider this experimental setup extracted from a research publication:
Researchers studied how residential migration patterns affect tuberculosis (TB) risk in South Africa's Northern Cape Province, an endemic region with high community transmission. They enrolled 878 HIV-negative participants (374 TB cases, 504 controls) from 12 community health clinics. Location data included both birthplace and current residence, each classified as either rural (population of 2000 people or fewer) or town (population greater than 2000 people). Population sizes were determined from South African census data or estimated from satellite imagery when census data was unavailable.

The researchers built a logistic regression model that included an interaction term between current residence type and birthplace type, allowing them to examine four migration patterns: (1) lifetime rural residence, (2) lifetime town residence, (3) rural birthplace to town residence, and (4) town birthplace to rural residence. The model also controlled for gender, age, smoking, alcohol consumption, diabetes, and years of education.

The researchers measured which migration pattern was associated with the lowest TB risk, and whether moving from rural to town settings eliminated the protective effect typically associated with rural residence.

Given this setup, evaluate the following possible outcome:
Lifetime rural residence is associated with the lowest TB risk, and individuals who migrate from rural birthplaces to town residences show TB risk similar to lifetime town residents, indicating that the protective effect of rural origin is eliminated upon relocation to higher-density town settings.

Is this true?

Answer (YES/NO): NO